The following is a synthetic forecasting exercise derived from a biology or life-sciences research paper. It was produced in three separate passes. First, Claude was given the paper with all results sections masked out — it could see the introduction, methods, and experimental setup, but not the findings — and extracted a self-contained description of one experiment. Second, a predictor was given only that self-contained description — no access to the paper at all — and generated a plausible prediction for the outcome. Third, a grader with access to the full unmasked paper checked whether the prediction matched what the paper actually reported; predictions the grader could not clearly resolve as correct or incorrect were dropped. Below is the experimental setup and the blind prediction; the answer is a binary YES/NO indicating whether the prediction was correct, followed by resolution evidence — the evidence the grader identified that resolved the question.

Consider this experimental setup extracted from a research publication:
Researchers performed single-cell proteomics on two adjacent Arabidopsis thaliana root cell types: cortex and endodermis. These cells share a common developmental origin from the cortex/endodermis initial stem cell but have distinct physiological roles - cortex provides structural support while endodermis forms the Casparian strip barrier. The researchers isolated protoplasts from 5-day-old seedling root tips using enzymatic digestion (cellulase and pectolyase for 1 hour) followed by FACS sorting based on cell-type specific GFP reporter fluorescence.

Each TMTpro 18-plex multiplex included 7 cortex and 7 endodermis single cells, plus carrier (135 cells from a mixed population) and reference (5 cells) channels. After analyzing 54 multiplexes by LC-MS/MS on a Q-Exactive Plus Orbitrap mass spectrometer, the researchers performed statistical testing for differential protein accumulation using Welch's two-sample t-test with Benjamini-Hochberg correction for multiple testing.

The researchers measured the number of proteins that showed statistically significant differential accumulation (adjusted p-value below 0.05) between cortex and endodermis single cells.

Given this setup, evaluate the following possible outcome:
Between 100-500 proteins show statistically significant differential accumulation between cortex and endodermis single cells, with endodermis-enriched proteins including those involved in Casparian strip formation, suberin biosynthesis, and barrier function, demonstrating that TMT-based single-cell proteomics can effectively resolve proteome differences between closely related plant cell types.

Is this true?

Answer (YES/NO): NO